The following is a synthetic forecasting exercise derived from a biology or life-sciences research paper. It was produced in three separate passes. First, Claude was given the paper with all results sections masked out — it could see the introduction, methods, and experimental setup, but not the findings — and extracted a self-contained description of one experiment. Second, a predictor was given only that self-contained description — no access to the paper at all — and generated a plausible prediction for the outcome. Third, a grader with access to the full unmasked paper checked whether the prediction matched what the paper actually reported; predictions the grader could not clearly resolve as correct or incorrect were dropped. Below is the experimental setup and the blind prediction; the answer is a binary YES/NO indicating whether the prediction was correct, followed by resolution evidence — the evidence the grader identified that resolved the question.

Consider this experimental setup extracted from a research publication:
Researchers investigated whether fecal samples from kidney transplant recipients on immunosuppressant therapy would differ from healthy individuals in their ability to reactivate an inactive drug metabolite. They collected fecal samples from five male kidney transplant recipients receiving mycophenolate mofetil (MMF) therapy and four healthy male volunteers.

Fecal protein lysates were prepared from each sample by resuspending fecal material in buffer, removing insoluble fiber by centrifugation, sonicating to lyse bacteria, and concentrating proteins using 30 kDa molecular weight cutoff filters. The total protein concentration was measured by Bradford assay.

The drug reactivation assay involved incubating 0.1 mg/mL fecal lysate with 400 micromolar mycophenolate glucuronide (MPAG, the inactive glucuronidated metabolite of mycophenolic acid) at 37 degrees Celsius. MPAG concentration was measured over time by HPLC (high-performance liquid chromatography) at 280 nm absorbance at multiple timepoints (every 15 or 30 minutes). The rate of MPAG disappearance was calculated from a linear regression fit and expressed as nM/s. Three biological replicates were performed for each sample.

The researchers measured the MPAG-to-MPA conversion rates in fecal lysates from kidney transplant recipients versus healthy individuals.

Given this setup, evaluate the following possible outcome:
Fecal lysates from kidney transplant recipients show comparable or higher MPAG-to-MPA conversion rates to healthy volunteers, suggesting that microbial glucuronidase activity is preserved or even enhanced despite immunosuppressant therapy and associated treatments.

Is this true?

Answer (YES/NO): YES